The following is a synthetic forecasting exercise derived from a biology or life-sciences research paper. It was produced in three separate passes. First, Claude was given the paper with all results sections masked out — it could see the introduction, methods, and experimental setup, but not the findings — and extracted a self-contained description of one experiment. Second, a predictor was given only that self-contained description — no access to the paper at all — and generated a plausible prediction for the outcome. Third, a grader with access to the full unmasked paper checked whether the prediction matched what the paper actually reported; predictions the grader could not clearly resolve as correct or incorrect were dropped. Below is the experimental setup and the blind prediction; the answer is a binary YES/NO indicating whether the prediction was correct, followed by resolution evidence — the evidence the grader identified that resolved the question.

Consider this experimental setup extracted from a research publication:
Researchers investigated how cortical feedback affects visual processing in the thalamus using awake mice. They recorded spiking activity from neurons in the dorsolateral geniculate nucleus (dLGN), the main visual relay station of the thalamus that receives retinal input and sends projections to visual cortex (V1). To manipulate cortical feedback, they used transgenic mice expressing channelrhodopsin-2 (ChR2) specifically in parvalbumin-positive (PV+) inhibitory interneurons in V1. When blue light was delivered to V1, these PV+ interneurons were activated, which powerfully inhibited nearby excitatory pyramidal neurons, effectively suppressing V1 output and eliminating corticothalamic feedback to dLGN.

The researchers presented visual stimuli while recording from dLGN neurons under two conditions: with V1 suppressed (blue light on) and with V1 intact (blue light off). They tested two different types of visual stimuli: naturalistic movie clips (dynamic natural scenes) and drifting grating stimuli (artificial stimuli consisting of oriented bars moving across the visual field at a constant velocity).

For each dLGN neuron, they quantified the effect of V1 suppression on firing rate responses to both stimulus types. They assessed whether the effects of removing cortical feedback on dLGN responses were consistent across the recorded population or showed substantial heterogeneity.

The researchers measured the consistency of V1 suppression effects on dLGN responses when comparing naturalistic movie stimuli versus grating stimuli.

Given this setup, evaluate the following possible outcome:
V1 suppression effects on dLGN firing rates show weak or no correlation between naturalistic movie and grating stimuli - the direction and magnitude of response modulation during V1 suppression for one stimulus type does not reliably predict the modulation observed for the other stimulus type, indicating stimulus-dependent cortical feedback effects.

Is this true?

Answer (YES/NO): YES